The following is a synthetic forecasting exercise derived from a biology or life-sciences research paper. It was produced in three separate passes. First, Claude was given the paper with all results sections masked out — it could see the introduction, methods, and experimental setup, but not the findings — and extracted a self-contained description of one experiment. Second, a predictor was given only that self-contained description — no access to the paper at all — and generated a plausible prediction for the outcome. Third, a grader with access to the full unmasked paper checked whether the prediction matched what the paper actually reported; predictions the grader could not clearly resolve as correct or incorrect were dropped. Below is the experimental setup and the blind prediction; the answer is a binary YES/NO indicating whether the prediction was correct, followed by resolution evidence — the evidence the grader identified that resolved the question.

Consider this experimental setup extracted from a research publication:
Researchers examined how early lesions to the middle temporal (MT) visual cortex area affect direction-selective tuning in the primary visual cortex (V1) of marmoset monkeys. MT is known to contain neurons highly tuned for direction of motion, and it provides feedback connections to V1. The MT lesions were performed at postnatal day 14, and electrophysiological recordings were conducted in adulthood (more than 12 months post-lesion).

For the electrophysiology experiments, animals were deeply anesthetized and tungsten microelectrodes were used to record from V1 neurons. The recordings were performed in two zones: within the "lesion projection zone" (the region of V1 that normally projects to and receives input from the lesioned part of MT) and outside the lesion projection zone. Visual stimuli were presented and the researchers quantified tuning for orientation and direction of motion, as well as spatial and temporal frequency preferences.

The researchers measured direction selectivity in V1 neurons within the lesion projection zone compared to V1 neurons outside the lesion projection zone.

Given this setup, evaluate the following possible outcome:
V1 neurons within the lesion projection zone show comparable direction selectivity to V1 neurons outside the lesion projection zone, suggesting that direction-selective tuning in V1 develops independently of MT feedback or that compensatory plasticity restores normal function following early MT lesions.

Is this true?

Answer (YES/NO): NO